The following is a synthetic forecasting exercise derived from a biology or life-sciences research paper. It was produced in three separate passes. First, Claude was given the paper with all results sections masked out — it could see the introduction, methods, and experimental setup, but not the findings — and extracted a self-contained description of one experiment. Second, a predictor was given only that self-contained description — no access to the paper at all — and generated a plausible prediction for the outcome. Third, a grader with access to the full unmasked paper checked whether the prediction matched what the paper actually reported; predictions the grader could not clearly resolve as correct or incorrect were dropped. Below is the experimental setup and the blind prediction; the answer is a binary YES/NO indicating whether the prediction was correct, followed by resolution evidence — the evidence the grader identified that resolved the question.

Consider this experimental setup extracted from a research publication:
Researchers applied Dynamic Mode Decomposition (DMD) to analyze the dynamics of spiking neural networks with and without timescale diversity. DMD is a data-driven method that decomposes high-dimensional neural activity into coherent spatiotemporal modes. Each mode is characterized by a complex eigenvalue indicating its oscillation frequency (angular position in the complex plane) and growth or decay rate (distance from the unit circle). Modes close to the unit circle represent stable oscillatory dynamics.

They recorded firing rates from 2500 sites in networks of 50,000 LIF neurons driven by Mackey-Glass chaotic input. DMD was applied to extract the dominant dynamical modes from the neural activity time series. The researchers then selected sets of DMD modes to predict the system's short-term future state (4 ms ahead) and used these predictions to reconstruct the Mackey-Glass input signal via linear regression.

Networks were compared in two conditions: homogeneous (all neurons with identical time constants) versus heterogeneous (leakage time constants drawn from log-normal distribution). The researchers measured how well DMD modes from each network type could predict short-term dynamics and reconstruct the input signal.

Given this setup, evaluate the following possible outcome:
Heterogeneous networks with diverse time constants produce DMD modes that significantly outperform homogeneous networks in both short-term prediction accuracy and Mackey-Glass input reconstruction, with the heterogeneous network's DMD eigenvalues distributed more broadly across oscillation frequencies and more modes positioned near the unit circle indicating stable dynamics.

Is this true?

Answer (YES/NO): NO